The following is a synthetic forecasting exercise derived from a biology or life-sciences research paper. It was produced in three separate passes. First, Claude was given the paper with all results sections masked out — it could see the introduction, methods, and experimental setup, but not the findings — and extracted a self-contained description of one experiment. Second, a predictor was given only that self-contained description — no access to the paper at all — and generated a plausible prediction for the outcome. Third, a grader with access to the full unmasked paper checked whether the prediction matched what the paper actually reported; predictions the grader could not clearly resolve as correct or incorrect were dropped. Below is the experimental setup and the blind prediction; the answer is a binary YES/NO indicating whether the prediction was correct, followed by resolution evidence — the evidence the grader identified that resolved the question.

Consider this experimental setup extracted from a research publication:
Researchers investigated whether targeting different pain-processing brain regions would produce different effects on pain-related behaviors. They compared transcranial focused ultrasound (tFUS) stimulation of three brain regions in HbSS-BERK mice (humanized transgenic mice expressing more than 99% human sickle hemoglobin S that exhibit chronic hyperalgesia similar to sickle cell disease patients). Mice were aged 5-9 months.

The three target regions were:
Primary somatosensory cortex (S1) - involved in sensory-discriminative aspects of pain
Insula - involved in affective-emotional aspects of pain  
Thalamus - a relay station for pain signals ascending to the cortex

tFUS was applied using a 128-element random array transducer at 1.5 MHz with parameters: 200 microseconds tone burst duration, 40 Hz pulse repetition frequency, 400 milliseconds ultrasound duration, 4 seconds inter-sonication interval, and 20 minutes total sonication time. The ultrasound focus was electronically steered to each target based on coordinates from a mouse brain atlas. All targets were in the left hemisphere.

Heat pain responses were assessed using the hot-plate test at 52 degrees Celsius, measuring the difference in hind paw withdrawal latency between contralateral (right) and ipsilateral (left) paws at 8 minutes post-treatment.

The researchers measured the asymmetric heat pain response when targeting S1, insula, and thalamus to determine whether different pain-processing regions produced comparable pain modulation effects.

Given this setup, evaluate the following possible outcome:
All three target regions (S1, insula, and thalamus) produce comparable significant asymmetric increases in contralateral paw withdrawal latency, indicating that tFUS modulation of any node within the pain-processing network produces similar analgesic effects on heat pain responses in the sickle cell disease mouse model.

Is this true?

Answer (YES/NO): NO